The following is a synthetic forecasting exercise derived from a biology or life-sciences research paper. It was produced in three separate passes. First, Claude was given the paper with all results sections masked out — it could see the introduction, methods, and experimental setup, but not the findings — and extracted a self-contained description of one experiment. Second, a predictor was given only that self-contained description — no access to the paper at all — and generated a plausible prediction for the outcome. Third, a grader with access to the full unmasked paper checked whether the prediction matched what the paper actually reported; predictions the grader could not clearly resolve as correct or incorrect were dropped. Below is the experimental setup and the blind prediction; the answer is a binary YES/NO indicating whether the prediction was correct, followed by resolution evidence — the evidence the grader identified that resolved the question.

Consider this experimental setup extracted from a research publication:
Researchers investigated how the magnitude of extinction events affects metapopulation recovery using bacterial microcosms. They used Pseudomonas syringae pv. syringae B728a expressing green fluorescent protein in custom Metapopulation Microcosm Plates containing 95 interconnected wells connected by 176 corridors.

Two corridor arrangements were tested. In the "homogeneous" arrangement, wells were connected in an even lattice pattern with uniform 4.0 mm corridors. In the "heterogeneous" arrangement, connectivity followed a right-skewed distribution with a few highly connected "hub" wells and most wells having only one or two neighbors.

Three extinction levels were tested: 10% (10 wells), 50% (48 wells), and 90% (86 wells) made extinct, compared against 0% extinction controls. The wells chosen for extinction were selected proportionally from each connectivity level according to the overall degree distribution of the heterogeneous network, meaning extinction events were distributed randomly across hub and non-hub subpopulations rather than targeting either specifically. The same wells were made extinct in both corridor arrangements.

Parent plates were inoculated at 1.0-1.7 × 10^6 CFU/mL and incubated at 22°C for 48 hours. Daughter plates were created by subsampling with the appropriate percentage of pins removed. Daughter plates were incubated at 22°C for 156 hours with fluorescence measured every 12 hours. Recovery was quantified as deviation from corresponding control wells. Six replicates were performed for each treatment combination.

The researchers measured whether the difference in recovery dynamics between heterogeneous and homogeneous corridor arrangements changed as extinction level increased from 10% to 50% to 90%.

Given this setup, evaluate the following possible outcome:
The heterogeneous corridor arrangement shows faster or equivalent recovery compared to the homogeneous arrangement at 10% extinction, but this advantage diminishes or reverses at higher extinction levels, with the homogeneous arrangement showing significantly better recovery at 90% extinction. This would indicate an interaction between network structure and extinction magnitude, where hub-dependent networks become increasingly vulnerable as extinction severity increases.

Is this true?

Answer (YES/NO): NO